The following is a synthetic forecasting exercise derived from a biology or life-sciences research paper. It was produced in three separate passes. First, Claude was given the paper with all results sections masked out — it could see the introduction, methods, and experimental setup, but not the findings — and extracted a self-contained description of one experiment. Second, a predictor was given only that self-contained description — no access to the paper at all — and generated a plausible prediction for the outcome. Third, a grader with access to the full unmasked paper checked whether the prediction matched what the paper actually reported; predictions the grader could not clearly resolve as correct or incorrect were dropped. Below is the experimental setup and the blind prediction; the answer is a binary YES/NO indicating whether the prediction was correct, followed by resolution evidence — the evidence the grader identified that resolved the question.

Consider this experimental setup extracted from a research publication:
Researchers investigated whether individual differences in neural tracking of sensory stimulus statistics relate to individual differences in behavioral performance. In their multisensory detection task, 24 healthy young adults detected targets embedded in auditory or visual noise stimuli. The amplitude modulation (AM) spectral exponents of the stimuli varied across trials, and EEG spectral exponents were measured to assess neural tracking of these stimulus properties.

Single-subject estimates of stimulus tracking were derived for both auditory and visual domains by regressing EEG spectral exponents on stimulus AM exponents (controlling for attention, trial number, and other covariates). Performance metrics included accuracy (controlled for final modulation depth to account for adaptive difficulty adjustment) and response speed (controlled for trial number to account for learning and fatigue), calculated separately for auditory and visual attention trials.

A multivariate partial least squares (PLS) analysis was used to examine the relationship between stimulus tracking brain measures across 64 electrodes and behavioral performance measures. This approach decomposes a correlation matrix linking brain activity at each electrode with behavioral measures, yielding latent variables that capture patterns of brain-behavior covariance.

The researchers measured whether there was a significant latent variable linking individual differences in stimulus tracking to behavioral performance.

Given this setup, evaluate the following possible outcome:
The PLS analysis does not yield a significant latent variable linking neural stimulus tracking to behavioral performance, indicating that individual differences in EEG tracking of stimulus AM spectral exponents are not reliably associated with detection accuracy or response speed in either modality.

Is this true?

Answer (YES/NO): NO